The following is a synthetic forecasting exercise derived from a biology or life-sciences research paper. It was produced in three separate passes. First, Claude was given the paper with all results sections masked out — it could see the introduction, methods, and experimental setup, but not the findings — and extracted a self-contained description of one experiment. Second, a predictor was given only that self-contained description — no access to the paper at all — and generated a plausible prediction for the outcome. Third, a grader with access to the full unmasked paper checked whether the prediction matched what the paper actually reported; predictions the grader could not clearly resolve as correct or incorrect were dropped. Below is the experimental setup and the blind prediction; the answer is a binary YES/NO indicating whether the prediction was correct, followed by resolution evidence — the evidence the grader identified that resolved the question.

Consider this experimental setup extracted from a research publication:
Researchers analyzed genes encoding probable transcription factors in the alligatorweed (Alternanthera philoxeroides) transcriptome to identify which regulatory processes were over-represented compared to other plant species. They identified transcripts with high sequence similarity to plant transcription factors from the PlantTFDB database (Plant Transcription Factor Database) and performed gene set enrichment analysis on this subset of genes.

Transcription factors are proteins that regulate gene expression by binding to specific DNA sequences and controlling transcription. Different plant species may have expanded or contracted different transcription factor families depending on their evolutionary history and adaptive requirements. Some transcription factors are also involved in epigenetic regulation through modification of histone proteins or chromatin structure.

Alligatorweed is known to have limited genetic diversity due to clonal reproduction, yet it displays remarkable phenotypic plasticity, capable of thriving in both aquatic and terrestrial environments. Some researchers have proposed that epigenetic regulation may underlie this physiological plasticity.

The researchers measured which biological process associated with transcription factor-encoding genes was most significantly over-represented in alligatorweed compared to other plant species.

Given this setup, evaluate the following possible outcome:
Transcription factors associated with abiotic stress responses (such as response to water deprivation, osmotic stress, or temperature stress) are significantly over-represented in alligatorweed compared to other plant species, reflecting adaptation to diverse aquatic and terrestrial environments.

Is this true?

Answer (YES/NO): NO